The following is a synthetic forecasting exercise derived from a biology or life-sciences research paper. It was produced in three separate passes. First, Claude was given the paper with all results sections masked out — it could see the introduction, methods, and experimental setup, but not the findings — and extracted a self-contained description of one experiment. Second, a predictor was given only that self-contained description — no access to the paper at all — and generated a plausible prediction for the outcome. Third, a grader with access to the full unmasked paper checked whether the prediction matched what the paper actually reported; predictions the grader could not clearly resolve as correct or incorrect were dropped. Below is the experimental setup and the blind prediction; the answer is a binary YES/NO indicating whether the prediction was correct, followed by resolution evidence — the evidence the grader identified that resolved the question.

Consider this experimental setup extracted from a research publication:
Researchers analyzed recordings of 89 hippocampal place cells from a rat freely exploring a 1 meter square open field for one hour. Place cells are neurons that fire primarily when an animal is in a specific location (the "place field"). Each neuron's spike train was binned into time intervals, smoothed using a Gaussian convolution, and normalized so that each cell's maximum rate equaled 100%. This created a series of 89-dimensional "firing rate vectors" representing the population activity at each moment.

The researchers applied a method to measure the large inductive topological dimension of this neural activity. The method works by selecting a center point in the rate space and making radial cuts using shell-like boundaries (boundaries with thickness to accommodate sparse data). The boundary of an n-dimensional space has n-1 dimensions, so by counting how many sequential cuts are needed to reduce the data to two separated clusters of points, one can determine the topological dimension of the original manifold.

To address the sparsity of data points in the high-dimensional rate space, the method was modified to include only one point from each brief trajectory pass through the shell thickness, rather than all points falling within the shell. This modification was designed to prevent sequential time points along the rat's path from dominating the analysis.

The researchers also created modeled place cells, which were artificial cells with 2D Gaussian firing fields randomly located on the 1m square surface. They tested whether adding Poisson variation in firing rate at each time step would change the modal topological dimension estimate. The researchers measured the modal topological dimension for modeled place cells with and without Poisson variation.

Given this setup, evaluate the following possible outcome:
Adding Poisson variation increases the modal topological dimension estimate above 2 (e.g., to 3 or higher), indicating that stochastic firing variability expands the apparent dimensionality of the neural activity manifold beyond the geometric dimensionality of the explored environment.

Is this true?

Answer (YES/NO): NO